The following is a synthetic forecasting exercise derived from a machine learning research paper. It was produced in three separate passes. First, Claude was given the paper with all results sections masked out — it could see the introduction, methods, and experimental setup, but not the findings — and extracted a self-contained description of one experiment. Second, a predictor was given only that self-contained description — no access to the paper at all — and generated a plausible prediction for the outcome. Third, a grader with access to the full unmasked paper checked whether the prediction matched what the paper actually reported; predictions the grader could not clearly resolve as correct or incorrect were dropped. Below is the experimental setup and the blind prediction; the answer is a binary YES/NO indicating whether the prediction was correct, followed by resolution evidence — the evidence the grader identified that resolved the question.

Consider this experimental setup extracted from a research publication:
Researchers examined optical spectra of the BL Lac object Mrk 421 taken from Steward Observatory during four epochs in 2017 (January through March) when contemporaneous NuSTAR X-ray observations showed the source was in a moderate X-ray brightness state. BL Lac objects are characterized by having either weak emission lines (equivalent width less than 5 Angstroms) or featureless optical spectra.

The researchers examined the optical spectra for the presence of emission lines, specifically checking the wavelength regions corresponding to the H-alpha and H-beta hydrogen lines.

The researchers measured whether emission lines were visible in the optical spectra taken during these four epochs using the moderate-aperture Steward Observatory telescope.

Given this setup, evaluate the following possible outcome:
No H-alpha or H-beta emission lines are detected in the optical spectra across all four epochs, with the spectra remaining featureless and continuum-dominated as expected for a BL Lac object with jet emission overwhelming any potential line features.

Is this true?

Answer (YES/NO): YES